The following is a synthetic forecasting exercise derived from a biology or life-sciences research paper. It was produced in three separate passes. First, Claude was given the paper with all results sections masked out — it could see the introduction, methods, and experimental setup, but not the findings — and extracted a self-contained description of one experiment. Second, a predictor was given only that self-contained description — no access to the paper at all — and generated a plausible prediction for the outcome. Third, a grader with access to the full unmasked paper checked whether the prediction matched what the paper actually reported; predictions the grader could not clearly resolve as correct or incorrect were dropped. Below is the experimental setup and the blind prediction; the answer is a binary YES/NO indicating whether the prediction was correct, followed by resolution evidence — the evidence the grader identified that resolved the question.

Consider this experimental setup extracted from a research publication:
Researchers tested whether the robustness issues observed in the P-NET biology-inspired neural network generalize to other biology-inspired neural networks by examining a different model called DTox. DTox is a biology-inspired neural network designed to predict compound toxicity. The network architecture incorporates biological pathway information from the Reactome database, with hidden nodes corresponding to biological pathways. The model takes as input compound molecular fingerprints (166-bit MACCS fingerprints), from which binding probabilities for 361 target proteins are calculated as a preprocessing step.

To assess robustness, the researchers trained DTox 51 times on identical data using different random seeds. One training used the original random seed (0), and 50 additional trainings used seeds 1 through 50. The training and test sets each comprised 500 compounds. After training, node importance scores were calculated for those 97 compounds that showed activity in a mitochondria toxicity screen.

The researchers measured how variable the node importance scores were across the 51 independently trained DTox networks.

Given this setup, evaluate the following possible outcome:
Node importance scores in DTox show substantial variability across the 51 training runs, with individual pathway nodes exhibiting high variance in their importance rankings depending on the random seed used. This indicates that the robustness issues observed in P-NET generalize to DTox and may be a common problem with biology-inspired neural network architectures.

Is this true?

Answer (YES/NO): YES